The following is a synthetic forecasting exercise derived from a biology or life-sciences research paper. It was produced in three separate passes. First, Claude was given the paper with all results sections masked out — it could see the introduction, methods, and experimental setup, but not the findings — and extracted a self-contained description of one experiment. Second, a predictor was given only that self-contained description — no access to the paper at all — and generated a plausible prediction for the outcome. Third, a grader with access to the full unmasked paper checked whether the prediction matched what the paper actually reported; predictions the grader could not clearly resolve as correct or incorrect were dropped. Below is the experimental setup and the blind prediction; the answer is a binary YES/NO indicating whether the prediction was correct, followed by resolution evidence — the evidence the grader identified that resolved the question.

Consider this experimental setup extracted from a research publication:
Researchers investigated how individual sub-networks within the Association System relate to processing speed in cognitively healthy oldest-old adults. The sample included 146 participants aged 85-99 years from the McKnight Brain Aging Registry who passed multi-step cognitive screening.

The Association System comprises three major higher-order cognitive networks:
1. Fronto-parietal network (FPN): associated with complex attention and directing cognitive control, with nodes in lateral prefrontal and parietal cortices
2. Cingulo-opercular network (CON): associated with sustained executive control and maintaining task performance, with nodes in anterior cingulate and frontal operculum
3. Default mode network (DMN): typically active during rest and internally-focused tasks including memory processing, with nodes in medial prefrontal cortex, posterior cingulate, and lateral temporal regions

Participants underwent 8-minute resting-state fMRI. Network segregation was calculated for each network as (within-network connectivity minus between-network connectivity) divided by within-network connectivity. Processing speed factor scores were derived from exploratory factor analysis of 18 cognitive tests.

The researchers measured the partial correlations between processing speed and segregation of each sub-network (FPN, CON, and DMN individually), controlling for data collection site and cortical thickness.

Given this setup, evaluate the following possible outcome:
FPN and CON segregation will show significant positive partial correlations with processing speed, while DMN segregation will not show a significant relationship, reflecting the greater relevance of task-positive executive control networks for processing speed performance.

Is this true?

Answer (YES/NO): NO